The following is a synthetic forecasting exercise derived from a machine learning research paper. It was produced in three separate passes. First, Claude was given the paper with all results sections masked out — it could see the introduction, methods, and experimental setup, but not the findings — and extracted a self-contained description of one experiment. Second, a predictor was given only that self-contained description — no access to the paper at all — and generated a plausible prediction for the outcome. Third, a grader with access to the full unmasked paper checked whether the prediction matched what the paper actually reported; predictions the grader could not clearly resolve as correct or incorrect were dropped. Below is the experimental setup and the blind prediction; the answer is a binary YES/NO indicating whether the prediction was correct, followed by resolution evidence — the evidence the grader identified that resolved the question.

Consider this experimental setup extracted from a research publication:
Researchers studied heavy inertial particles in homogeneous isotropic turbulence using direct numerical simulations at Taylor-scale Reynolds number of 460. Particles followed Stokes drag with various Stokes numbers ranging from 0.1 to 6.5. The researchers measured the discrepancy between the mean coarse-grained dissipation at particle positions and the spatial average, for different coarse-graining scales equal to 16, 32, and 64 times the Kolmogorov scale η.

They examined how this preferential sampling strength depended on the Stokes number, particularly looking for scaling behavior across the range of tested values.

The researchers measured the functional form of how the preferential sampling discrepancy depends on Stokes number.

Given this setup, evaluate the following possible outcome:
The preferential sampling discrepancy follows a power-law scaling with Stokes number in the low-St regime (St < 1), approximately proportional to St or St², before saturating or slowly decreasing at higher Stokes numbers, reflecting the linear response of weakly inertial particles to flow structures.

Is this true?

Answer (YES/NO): NO